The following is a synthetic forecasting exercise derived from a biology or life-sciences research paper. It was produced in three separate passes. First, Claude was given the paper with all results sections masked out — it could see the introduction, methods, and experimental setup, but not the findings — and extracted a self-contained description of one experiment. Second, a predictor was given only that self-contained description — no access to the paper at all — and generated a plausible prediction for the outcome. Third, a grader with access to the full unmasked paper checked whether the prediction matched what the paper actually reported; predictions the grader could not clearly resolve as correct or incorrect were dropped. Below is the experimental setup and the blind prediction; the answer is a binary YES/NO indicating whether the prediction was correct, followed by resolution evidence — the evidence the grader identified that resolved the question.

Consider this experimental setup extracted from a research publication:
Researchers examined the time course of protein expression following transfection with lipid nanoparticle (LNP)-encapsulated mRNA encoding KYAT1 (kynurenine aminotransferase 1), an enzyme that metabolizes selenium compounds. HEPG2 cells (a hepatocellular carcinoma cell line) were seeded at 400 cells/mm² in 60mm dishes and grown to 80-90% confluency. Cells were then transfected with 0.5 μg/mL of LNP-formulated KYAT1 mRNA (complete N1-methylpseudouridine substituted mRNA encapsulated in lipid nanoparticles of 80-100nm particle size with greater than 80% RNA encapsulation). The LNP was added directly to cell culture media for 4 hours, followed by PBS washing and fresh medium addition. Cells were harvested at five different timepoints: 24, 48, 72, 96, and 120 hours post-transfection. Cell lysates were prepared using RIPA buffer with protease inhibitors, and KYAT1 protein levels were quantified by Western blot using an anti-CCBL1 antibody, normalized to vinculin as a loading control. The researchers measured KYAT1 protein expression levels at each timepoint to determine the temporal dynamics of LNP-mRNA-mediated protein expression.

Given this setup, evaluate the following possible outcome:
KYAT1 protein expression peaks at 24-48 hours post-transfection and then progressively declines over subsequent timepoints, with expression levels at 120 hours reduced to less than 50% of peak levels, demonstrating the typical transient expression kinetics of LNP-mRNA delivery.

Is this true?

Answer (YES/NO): NO